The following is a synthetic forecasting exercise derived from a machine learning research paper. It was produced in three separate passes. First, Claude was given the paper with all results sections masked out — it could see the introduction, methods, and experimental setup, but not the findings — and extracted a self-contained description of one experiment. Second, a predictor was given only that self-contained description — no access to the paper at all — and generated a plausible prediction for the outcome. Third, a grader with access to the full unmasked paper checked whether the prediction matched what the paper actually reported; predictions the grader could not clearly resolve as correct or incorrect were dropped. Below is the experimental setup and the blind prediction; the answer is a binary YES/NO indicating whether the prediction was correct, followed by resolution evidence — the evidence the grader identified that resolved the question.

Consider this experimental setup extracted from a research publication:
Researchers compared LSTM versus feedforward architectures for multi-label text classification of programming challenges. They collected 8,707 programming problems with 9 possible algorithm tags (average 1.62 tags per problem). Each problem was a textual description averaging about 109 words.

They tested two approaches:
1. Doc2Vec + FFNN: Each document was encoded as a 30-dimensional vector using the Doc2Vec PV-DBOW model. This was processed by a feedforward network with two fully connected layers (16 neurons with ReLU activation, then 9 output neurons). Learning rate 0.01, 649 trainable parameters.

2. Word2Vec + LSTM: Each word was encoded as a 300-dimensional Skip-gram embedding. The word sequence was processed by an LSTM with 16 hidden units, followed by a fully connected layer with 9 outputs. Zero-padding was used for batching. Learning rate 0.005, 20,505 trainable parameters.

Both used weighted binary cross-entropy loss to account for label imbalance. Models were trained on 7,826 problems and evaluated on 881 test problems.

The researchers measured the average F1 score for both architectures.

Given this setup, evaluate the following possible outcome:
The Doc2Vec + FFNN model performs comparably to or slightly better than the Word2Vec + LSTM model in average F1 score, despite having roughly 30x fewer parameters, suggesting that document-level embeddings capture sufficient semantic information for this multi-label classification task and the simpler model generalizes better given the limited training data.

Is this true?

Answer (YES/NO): NO